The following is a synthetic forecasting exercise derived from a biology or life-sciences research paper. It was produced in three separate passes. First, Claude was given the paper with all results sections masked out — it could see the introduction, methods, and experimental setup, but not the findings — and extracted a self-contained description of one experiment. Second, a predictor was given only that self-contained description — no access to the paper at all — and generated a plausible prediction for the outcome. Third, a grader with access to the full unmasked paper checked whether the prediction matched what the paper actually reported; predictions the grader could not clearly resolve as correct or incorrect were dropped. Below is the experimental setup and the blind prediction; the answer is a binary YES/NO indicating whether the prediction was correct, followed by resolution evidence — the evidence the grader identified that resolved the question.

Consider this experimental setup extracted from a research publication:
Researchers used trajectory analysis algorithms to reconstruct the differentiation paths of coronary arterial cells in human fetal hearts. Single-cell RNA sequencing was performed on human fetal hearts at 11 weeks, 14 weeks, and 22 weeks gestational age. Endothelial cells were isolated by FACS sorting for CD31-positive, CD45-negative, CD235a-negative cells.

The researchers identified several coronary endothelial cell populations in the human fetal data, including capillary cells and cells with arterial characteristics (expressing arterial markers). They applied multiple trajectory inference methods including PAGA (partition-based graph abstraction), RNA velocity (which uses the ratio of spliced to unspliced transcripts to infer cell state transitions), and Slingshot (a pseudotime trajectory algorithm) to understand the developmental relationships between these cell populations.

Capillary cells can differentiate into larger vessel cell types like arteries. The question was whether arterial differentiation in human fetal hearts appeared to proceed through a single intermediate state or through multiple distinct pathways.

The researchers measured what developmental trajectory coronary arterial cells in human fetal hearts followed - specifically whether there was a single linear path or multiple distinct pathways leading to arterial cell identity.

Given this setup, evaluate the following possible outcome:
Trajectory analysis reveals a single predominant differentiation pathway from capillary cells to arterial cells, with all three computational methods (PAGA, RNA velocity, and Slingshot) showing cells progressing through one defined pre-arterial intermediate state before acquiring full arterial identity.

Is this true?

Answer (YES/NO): NO